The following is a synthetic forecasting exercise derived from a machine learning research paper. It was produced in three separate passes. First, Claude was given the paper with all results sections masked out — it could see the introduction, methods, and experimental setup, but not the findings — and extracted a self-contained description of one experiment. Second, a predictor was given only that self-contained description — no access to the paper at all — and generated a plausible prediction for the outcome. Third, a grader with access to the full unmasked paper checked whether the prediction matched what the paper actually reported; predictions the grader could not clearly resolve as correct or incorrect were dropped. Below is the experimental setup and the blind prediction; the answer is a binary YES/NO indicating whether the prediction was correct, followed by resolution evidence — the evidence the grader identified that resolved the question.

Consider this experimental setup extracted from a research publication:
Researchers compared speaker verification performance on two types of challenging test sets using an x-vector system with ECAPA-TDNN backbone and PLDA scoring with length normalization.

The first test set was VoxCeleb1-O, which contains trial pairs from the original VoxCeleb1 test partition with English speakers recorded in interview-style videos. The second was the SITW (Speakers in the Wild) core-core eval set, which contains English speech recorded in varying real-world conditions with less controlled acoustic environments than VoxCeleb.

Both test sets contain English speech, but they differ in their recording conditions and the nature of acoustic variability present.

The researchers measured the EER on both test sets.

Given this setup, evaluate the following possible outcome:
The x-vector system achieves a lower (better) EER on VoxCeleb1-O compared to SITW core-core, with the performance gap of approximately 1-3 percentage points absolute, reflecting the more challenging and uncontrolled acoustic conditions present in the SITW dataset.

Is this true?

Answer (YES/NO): NO